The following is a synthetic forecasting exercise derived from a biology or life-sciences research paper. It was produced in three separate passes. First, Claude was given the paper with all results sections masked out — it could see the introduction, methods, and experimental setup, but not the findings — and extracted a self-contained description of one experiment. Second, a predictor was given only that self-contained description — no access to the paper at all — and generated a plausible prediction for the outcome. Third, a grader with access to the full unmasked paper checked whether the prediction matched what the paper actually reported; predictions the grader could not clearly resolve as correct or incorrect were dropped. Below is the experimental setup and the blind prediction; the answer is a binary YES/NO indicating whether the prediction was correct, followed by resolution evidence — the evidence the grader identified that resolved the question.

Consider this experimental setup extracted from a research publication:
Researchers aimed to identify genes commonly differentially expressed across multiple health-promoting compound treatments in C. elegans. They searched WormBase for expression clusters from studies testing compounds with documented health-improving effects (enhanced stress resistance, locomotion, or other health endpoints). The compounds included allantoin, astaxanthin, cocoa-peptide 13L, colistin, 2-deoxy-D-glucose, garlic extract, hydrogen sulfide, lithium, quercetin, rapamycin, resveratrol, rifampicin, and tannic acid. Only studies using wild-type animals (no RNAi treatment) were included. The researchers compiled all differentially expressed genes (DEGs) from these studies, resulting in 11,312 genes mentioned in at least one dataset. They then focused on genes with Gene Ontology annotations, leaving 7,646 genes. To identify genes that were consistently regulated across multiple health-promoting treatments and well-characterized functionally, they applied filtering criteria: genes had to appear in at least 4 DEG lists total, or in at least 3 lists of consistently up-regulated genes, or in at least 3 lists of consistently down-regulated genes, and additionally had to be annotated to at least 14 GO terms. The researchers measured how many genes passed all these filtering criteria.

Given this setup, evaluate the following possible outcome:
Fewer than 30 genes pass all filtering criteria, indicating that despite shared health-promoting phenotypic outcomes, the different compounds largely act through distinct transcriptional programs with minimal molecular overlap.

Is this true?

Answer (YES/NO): NO